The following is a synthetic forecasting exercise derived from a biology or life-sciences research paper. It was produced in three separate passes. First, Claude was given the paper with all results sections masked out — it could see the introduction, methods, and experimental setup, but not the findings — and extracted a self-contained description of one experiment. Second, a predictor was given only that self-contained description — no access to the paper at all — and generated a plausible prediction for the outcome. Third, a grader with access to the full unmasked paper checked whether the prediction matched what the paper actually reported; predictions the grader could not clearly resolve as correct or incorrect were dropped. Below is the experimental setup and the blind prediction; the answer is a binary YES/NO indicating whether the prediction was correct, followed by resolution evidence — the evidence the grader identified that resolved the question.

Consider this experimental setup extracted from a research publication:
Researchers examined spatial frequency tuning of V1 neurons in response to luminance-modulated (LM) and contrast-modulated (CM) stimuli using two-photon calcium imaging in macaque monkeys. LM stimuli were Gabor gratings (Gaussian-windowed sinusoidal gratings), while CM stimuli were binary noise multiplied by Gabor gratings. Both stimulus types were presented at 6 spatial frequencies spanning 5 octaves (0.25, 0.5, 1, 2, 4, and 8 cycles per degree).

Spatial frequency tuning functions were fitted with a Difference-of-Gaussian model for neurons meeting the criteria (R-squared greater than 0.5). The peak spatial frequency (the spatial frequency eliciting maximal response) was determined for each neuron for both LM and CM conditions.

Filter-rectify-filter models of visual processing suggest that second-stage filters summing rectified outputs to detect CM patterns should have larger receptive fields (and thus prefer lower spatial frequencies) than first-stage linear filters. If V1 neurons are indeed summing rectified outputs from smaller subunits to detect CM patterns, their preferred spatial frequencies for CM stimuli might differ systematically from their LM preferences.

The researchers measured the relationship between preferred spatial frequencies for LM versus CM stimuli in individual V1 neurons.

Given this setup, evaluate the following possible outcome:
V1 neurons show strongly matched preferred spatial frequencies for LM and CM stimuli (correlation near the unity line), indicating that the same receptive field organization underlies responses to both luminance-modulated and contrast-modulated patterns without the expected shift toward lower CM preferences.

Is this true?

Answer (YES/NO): NO